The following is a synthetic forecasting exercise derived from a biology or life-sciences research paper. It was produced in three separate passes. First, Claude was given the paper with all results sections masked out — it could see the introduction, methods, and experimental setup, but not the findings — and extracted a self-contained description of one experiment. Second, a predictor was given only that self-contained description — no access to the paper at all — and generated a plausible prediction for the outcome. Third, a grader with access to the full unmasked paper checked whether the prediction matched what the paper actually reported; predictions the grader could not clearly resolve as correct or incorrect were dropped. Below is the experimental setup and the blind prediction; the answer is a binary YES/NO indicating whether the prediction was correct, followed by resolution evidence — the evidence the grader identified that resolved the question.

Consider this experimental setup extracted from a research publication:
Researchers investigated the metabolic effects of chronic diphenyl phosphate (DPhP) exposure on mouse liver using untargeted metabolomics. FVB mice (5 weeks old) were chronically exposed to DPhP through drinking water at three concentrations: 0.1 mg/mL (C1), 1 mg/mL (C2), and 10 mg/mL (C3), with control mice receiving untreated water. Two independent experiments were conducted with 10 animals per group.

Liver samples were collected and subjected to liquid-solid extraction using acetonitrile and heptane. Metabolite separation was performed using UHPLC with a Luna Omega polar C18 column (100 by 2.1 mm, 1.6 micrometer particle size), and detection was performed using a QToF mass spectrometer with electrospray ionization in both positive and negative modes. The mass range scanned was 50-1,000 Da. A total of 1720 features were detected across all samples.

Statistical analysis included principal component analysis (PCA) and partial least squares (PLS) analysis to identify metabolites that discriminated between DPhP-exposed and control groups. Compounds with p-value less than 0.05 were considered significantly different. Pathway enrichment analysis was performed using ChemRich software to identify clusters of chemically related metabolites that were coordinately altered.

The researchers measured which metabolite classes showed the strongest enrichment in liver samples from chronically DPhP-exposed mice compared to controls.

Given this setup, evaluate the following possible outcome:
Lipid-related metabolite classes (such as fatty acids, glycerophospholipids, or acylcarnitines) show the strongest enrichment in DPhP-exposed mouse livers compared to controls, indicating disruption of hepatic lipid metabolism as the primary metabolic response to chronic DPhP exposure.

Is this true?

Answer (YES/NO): YES